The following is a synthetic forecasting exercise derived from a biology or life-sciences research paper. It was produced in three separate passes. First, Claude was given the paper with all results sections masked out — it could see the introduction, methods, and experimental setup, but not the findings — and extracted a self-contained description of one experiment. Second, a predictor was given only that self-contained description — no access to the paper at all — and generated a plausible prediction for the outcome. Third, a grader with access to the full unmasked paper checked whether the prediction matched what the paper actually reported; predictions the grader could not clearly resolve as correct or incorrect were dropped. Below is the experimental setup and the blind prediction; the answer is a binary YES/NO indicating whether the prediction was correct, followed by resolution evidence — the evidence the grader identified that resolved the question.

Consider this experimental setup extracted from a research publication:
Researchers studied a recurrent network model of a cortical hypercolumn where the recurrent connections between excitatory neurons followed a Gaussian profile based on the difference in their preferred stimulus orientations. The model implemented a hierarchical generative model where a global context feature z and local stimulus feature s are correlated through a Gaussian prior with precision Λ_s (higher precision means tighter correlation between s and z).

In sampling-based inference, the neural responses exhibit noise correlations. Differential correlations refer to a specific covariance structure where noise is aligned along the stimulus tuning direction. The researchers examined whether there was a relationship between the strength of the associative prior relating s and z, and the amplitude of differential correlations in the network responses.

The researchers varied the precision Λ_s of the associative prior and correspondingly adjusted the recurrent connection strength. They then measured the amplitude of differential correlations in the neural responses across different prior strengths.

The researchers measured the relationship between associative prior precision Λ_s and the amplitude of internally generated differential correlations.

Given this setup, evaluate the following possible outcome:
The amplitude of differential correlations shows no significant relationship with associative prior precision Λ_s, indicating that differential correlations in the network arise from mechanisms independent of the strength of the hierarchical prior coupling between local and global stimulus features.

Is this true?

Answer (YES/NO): NO